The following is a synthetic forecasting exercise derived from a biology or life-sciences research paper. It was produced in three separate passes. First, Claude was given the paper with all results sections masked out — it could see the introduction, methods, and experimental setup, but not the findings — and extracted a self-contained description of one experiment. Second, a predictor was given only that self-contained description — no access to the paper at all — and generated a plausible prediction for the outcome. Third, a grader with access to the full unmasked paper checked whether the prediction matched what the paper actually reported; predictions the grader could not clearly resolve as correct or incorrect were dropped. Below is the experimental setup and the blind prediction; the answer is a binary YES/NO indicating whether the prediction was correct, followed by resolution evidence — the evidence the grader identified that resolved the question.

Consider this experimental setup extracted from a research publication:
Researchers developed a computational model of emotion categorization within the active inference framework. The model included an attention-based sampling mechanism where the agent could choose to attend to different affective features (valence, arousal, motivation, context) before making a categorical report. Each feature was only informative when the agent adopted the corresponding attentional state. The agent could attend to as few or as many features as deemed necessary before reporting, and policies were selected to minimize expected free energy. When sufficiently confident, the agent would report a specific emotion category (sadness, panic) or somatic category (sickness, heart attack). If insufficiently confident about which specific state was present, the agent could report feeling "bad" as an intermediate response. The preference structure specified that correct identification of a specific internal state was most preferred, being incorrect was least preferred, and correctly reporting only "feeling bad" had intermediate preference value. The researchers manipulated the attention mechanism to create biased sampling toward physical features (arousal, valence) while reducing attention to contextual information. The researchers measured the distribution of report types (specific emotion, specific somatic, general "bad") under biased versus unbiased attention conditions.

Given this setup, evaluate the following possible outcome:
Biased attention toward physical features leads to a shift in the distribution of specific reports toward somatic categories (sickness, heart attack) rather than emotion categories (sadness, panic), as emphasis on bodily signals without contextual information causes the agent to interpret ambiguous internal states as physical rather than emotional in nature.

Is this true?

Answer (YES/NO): NO